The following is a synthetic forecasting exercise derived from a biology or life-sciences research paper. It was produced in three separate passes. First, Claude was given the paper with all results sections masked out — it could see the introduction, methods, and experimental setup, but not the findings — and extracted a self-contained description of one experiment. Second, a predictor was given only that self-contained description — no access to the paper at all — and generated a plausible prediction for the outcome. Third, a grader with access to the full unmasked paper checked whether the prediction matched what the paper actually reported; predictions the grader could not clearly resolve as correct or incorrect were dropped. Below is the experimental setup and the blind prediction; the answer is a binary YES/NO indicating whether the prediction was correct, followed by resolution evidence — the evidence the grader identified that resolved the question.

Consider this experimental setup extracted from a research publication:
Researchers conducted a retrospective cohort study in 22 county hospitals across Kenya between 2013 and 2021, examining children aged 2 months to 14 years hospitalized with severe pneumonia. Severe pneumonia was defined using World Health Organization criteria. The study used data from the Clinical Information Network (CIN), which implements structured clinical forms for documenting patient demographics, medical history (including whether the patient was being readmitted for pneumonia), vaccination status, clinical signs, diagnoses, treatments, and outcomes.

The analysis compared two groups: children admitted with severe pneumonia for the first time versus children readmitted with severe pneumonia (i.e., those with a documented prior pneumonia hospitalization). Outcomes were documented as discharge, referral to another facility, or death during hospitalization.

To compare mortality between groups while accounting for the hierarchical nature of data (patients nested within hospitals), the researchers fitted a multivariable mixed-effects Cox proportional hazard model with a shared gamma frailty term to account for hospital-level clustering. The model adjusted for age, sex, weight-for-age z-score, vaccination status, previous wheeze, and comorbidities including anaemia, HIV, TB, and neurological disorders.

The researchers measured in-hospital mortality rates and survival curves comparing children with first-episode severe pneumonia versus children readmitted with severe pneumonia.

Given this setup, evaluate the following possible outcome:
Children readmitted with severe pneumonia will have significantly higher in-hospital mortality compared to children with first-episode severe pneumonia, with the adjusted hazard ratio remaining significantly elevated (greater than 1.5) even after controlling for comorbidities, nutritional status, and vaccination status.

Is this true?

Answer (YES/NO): NO